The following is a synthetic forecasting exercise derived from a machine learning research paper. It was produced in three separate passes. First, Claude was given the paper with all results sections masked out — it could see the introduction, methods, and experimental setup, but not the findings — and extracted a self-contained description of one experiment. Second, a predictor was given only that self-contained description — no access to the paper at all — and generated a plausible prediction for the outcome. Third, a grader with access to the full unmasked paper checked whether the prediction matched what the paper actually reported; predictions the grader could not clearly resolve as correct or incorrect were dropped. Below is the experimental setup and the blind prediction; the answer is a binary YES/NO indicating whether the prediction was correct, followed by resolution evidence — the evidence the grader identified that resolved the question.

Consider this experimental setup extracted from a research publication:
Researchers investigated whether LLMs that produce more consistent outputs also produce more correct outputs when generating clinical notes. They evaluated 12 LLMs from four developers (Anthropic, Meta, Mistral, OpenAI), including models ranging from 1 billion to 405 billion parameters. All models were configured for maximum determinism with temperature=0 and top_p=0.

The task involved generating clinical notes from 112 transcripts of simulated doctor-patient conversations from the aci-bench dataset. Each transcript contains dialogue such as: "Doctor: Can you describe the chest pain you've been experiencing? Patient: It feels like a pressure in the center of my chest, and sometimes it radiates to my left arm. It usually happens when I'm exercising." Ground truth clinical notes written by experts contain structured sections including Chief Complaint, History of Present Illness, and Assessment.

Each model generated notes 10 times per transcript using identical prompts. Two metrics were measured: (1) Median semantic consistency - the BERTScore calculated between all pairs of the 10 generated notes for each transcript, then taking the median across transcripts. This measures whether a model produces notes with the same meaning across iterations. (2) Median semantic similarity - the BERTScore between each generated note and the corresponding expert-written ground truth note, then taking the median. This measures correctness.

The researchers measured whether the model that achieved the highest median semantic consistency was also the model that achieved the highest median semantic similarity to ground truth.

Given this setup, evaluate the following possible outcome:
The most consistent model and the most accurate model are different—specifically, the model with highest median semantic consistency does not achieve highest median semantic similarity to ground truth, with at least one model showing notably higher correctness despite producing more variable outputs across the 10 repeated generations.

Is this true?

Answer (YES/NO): YES